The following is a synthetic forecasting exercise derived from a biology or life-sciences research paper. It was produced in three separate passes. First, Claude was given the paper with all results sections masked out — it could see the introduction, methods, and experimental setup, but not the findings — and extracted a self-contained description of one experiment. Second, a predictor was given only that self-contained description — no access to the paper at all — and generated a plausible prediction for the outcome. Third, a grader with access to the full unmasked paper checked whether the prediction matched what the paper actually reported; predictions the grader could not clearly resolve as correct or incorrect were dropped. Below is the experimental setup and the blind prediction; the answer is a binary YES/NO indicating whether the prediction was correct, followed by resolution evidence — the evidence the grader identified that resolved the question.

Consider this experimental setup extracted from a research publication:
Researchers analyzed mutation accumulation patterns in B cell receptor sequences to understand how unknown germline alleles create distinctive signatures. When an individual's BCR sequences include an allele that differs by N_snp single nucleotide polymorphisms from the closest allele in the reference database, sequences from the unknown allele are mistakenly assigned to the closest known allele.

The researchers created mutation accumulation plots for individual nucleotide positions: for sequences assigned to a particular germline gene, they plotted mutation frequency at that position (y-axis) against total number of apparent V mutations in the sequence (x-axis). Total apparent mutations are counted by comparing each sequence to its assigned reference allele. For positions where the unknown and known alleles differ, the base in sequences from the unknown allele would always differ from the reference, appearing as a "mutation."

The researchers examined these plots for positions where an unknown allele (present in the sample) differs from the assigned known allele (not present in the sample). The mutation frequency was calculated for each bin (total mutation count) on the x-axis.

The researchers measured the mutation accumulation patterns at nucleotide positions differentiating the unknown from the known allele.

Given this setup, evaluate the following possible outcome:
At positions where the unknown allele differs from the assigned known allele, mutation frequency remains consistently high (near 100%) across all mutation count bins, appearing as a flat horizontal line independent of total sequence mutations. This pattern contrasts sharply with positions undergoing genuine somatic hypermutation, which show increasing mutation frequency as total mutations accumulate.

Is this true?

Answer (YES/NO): NO